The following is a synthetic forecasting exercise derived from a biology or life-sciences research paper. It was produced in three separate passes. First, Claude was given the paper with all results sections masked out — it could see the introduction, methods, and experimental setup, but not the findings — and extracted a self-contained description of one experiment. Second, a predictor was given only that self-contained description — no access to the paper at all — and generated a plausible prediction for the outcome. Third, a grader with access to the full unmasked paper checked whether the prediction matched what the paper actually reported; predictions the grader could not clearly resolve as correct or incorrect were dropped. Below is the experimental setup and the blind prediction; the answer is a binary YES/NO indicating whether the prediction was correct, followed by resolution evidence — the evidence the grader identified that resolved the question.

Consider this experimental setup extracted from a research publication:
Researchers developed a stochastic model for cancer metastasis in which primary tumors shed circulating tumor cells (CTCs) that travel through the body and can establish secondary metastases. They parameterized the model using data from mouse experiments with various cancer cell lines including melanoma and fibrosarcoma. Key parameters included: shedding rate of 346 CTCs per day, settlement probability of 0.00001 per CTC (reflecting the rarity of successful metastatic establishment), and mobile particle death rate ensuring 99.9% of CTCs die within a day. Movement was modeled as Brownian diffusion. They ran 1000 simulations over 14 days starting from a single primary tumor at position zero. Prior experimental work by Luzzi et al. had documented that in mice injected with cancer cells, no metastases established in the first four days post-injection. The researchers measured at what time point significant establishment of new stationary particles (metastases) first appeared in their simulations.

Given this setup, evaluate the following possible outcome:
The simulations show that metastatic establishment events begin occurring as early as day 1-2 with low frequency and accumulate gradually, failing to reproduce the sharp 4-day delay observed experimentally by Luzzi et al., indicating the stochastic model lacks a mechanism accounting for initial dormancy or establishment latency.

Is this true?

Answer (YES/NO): NO